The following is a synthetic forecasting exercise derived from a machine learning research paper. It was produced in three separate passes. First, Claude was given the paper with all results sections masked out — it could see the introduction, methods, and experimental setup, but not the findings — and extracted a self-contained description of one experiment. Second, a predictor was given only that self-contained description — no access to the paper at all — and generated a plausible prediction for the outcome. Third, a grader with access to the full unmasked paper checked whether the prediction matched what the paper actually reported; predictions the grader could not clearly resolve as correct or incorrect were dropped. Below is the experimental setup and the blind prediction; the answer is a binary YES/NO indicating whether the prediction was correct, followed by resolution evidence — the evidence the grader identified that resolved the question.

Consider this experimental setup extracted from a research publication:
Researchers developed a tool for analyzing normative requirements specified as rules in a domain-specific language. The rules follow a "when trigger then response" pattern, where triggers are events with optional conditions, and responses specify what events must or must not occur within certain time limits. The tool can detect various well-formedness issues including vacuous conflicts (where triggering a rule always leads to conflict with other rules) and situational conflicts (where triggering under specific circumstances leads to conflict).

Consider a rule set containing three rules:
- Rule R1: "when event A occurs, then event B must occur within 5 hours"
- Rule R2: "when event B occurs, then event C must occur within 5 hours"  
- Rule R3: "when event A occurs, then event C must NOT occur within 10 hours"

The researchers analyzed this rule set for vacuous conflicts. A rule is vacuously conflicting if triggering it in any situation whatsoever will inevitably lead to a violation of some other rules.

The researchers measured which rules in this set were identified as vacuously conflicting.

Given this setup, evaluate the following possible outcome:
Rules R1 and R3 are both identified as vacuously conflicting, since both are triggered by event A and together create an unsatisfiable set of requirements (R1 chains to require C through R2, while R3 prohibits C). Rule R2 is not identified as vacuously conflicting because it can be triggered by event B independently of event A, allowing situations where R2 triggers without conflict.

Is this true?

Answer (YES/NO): YES